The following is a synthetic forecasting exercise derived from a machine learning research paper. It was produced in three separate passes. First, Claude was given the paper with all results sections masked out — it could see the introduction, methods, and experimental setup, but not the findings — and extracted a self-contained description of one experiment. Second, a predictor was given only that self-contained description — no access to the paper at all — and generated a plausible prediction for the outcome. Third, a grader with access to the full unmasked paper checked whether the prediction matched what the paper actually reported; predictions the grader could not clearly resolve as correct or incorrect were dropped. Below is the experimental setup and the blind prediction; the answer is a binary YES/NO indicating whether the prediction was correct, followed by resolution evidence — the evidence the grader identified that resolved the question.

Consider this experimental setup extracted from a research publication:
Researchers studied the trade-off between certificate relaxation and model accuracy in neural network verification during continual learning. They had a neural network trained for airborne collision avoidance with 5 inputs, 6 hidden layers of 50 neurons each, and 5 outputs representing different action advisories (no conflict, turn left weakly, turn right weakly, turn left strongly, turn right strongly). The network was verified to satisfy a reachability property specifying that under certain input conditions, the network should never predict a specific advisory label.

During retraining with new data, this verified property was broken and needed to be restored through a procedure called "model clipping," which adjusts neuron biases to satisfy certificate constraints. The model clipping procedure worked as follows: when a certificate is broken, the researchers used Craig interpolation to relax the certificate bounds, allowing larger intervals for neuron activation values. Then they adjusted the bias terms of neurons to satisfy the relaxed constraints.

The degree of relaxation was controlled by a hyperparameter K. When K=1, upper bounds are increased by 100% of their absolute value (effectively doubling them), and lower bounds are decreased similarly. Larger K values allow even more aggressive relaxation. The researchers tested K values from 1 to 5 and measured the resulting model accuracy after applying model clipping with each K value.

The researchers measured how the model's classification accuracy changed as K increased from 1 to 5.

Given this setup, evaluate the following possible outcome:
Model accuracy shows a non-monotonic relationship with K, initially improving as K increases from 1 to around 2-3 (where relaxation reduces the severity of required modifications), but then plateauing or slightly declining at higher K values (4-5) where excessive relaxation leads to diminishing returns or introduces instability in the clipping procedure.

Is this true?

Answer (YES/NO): NO